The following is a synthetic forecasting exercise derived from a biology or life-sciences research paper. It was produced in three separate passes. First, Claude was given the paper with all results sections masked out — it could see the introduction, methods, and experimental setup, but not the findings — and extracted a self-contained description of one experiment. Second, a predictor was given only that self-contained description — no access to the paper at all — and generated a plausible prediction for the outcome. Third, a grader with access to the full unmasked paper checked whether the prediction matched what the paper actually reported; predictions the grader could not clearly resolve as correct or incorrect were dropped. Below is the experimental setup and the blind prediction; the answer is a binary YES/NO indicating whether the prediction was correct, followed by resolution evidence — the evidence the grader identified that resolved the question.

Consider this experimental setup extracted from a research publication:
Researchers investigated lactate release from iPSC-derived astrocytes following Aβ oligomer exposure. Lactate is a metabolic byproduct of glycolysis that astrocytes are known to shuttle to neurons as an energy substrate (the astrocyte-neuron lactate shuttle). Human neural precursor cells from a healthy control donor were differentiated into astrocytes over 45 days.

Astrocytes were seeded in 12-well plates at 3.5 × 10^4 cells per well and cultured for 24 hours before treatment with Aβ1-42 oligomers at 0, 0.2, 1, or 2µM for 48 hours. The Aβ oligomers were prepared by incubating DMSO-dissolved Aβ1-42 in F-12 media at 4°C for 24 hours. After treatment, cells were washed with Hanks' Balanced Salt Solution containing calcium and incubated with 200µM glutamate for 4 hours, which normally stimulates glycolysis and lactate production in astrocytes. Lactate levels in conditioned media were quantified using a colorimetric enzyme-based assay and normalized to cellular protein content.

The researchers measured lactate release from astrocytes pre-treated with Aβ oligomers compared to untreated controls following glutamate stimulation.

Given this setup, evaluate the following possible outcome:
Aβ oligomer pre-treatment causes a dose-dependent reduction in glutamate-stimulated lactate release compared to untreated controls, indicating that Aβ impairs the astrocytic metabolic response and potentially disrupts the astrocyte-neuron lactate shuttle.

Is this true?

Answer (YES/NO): NO